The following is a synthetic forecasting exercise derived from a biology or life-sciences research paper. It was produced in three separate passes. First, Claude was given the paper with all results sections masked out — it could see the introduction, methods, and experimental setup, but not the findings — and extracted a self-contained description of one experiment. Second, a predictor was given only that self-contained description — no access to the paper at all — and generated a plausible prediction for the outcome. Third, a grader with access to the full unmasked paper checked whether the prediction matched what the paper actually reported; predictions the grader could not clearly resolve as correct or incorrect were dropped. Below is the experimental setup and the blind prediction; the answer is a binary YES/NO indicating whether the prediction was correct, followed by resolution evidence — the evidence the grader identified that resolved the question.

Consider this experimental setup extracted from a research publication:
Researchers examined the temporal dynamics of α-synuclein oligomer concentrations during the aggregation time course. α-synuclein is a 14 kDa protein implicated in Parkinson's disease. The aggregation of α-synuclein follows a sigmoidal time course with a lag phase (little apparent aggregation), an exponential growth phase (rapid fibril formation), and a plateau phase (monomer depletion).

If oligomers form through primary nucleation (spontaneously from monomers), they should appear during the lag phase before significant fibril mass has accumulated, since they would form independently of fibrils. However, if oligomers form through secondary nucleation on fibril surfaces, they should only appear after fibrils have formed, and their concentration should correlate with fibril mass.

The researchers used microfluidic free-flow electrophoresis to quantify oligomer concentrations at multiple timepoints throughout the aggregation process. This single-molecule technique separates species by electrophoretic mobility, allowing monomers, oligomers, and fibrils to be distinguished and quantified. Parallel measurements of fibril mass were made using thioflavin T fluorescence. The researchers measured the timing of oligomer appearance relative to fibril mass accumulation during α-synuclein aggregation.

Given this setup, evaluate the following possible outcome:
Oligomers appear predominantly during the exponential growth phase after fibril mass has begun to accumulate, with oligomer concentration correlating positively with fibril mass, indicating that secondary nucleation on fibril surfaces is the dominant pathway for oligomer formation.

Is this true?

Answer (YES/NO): YES